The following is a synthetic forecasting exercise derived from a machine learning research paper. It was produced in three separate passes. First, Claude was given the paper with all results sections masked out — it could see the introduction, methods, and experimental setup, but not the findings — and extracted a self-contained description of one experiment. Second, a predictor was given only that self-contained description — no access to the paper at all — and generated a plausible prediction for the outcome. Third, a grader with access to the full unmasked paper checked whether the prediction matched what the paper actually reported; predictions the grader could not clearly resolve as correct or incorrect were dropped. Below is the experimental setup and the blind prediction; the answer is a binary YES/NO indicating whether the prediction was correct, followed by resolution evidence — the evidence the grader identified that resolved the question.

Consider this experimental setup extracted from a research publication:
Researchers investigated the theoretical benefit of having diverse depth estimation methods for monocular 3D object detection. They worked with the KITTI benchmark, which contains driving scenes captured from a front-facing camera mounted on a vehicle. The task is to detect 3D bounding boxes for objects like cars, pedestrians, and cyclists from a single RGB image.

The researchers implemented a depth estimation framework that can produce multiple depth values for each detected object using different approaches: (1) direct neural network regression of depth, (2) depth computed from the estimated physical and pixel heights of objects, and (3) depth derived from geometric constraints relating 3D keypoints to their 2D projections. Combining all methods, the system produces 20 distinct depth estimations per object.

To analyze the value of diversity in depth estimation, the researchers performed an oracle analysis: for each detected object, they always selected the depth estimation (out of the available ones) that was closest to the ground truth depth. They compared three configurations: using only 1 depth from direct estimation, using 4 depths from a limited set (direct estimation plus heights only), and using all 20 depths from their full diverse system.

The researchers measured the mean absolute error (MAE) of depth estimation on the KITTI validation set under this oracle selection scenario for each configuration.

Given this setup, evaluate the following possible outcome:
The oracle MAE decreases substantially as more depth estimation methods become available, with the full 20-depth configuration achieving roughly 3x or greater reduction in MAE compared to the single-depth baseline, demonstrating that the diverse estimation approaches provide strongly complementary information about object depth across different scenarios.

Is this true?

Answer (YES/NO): NO